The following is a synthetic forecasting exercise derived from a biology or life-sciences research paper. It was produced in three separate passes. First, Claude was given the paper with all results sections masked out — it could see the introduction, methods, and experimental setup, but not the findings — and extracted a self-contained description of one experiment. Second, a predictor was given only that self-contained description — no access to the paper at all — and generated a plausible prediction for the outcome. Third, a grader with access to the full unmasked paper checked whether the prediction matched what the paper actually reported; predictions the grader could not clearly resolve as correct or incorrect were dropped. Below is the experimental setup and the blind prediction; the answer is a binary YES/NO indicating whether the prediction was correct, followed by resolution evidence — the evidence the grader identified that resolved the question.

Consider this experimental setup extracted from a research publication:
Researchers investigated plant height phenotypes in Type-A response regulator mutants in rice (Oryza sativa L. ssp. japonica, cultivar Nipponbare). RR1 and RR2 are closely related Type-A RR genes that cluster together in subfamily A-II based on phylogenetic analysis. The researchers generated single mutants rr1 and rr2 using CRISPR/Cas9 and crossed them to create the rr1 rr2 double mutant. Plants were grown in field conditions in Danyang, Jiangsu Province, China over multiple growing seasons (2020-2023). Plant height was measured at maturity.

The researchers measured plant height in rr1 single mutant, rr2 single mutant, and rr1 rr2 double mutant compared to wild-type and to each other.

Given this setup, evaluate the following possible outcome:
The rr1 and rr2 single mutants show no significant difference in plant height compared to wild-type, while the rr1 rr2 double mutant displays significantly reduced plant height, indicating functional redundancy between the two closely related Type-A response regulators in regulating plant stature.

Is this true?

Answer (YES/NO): NO